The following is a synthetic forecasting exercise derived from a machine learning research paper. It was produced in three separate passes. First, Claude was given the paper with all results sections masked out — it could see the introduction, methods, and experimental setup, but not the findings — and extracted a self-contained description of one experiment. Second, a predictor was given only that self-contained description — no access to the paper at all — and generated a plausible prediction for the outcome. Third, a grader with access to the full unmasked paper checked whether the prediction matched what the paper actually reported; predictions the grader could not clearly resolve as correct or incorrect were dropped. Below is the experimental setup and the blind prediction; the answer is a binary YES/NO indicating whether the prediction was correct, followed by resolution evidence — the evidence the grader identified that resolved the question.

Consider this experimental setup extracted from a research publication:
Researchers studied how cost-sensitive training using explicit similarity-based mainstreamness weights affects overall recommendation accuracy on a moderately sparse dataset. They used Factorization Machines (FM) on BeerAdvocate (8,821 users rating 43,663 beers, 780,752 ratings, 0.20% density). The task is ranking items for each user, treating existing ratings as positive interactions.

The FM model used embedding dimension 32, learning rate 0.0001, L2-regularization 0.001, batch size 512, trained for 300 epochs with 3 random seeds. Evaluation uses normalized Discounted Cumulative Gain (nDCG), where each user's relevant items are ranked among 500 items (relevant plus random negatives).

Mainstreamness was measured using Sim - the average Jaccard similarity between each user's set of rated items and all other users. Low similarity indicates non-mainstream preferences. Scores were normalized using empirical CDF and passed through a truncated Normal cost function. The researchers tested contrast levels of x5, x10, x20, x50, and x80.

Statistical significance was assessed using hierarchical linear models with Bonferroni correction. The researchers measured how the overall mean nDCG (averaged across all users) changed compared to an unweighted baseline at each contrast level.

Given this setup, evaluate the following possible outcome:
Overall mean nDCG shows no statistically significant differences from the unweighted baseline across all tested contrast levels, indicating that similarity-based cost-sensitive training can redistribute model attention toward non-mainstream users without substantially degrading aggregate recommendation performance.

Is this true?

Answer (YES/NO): NO